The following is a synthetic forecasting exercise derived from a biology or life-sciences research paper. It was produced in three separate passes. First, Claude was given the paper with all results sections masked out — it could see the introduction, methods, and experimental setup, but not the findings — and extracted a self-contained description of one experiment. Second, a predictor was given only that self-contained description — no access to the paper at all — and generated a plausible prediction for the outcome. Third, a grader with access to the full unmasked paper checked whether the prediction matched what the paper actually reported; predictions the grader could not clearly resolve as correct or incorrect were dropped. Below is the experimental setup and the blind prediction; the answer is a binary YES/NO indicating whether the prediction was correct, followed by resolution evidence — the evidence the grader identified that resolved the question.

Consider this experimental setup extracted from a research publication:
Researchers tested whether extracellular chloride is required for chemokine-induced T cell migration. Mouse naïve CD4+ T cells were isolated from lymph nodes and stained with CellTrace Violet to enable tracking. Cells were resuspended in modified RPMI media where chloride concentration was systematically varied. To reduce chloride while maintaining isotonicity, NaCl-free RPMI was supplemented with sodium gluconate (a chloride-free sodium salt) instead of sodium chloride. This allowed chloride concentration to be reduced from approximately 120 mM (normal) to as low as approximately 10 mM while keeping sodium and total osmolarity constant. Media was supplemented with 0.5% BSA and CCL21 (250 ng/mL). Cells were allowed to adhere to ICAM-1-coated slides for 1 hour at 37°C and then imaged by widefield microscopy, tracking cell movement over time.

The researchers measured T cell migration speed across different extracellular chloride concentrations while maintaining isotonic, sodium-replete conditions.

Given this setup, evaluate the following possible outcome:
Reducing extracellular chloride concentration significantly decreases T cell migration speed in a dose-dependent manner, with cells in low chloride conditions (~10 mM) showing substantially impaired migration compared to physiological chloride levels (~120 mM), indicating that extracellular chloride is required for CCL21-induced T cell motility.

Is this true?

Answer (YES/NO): YES